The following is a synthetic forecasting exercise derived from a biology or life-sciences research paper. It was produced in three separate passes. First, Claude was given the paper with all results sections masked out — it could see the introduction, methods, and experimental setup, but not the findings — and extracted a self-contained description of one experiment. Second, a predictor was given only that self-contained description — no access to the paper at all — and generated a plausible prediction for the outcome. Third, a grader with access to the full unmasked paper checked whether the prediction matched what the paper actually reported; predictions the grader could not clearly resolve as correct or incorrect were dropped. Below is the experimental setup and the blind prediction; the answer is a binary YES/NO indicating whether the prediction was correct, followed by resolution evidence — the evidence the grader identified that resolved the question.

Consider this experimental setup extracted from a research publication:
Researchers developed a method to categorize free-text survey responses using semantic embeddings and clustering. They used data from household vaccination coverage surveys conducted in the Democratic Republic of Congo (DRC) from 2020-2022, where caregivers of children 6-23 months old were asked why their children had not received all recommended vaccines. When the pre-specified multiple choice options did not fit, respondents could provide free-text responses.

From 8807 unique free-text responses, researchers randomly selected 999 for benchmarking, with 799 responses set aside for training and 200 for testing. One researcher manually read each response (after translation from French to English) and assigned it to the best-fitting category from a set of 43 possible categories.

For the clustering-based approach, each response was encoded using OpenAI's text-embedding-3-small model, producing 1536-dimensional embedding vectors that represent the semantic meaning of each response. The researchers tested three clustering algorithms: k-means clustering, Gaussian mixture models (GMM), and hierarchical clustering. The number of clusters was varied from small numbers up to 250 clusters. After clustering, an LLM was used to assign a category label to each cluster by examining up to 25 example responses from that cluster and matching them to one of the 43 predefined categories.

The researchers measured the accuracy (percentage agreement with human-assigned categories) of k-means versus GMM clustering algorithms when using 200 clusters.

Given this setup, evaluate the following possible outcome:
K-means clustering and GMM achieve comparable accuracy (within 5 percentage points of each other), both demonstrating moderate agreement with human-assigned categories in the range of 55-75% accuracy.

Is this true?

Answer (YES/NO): YES